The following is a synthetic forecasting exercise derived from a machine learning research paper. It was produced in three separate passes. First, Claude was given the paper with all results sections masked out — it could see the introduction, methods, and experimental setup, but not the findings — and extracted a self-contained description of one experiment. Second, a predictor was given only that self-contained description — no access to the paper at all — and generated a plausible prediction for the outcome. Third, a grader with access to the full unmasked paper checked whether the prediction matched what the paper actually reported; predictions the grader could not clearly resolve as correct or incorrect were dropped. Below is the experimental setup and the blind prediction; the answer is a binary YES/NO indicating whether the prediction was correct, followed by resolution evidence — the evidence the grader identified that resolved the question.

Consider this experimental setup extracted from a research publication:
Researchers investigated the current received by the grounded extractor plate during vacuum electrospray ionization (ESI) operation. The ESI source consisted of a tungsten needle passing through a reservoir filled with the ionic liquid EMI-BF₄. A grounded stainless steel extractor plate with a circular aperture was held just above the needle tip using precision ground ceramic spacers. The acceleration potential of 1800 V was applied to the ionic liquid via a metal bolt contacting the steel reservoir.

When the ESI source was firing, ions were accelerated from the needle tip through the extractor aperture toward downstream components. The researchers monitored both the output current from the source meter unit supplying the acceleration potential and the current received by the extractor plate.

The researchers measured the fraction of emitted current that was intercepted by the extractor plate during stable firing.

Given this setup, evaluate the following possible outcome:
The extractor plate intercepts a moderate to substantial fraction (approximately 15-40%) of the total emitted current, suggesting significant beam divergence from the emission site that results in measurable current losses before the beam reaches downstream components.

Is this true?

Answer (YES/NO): NO